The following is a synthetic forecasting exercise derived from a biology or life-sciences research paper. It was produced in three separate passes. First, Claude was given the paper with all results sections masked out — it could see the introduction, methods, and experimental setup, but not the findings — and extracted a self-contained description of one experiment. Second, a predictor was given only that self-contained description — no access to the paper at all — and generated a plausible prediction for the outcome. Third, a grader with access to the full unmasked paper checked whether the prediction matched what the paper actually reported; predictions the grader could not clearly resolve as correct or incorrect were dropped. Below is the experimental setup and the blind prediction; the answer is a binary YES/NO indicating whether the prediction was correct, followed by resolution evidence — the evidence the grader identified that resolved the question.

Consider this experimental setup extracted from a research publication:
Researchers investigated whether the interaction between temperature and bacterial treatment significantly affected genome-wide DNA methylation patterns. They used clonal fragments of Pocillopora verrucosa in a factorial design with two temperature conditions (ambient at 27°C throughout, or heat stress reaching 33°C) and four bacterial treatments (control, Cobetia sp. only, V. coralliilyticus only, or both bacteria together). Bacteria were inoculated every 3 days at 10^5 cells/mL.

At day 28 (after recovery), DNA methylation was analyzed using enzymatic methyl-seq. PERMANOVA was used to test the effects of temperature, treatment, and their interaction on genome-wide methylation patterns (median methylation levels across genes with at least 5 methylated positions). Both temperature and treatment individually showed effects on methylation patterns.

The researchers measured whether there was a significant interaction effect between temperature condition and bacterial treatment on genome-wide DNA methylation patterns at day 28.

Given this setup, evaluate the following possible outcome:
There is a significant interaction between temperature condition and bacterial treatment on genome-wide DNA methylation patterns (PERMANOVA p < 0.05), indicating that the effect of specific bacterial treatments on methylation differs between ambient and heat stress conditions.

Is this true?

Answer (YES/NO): NO